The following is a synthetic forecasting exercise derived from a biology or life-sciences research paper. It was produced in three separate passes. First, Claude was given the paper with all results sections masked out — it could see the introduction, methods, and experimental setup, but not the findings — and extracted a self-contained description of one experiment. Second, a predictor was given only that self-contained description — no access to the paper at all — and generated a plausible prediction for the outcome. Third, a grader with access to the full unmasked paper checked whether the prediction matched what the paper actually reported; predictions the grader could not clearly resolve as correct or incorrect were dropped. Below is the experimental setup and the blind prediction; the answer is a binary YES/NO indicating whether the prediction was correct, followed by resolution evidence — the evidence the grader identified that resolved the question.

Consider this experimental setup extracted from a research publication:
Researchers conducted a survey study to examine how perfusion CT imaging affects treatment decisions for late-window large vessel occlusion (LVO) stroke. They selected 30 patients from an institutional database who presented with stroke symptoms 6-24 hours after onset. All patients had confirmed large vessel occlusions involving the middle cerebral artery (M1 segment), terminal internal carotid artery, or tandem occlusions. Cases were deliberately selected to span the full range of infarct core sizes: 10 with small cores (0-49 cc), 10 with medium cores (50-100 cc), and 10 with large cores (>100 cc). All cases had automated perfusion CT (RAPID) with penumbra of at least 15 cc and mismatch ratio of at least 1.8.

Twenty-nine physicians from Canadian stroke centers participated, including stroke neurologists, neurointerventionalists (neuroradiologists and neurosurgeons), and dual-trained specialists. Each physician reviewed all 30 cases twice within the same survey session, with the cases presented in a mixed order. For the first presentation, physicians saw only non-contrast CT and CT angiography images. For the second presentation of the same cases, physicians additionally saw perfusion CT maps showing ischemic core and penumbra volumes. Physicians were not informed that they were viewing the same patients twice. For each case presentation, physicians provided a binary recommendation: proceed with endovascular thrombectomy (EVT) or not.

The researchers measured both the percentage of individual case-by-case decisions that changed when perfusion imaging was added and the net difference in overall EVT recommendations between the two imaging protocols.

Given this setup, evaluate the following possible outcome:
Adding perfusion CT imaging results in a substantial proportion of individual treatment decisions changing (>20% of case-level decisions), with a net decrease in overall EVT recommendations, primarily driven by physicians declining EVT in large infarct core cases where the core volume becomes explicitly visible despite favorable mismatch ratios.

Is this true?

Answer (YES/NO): NO